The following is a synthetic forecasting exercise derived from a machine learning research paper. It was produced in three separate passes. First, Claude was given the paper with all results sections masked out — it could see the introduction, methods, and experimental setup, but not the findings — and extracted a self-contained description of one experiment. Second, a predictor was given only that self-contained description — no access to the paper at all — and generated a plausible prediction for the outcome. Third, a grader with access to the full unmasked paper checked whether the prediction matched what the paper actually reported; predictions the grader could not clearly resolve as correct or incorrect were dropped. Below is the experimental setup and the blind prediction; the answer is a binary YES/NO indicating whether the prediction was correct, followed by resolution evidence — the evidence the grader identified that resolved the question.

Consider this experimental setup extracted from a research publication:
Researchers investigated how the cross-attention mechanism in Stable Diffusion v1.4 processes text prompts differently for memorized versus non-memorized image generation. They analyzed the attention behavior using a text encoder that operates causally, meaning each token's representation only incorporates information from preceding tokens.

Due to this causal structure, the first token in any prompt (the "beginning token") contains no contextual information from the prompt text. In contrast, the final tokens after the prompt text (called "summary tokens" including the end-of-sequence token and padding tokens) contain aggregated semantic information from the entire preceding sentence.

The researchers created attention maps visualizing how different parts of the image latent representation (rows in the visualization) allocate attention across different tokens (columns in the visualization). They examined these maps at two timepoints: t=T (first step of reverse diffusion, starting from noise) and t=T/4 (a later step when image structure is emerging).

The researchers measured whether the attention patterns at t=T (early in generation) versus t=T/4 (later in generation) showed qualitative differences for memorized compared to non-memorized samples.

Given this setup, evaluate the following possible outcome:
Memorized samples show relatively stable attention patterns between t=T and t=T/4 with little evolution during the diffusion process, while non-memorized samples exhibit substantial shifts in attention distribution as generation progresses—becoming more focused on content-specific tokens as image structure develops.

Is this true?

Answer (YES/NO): NO